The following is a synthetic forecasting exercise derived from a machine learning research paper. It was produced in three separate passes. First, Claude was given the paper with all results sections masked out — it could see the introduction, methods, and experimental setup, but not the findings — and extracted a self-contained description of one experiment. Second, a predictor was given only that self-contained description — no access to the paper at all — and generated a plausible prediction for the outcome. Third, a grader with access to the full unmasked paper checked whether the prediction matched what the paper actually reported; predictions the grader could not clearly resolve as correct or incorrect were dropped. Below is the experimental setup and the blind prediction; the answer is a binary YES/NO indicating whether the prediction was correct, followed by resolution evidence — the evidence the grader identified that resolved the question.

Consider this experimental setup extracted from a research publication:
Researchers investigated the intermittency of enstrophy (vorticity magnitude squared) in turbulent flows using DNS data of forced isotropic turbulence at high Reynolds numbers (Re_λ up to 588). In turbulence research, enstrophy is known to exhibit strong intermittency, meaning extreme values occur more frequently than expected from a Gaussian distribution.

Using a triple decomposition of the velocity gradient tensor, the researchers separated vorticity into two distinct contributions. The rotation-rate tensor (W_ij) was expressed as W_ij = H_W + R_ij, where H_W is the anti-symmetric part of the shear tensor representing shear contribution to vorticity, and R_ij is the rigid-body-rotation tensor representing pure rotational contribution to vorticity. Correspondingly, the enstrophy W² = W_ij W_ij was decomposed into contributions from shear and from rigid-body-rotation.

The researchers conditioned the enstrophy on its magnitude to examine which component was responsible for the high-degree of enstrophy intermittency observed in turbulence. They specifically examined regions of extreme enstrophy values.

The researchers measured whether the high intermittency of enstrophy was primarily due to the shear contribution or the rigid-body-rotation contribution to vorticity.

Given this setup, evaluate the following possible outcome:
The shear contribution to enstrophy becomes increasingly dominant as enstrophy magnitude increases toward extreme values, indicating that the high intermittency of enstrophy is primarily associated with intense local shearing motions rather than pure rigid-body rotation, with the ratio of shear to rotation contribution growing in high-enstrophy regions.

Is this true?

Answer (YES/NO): YES